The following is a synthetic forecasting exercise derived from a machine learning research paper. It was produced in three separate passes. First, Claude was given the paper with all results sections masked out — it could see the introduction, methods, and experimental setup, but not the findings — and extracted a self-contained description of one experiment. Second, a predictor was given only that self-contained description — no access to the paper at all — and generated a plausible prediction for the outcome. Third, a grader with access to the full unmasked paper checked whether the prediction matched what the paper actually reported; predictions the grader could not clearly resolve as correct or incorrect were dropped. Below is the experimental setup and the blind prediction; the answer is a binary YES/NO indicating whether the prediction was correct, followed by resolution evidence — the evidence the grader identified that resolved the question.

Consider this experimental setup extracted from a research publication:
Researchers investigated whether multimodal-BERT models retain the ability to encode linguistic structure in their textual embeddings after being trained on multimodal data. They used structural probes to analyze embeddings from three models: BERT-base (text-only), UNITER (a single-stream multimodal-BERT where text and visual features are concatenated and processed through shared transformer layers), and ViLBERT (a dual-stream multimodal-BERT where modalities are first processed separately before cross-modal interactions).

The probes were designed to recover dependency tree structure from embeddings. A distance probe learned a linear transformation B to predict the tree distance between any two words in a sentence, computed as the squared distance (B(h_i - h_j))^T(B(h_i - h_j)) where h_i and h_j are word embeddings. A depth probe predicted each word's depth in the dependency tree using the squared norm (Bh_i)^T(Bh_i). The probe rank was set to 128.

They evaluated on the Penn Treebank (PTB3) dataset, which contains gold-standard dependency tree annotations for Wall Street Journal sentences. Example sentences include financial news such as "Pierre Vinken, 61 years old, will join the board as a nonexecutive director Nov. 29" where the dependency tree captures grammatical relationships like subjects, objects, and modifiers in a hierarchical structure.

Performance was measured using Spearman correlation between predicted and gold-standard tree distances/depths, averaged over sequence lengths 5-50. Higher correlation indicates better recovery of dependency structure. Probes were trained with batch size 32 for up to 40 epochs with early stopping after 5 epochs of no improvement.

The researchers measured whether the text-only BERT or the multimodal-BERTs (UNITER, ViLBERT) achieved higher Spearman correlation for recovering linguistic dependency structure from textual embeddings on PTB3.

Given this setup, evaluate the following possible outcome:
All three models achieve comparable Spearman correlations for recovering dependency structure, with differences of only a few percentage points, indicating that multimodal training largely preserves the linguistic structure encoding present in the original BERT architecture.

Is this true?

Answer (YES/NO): NO